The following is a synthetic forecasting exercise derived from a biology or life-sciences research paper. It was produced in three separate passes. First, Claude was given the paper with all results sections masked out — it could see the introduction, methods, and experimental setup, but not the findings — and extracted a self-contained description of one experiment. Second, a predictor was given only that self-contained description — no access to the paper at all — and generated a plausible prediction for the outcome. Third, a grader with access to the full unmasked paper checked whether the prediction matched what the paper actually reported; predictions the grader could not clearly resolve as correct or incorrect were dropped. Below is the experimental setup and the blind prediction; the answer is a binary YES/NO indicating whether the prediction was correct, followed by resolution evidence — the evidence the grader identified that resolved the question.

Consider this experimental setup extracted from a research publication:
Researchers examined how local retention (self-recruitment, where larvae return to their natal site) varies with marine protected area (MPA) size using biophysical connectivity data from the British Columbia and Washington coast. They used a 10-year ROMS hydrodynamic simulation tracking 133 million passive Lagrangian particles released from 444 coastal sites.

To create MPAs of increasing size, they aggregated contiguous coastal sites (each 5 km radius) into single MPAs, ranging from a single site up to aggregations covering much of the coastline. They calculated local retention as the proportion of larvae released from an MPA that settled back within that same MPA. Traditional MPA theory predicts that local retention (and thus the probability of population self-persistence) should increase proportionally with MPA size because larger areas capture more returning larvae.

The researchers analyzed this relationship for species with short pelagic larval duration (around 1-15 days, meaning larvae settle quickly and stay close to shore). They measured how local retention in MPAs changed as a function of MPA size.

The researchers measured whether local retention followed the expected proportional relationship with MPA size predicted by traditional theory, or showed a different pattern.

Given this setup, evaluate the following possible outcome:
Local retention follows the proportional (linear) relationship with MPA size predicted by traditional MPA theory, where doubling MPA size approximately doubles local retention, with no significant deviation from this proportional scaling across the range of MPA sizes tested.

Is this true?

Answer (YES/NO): NO